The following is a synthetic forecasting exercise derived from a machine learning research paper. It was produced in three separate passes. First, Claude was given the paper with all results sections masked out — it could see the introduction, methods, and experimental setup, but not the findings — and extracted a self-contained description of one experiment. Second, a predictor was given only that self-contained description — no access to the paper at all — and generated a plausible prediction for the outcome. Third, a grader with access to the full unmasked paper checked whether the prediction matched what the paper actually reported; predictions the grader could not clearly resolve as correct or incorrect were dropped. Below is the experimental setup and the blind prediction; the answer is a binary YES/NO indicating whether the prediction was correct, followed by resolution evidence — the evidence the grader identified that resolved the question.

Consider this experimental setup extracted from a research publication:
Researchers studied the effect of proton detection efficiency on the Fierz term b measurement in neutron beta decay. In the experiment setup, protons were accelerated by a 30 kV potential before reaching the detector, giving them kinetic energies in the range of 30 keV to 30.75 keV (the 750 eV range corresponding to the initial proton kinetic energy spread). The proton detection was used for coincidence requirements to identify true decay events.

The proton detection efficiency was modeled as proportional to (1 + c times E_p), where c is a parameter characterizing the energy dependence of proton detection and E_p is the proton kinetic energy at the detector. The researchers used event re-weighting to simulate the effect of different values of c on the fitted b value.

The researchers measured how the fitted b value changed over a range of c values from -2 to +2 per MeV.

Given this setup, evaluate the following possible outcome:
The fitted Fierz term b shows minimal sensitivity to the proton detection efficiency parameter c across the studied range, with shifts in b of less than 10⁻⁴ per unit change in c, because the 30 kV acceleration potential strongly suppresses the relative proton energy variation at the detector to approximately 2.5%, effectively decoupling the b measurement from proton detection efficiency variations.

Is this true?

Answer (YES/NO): NO